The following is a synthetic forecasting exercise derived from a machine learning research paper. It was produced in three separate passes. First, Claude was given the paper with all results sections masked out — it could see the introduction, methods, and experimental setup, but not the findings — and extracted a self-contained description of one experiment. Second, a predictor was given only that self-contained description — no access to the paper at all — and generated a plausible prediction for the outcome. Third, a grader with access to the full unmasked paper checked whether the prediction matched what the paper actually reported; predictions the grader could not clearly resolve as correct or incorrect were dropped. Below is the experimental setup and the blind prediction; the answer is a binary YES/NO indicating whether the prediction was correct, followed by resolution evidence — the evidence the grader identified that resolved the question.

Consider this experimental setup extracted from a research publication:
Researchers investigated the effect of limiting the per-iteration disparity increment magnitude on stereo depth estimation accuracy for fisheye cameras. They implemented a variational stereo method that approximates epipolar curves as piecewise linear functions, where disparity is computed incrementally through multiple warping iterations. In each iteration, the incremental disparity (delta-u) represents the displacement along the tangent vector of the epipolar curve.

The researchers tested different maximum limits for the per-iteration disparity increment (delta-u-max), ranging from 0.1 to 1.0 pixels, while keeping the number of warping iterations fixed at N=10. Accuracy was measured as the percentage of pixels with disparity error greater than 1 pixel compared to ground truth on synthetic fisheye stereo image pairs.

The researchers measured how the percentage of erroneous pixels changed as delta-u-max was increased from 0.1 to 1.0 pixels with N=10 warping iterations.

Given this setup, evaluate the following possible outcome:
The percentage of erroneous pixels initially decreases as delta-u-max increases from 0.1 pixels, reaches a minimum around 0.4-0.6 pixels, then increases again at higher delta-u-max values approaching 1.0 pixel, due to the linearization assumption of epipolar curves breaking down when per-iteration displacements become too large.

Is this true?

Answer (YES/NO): NO